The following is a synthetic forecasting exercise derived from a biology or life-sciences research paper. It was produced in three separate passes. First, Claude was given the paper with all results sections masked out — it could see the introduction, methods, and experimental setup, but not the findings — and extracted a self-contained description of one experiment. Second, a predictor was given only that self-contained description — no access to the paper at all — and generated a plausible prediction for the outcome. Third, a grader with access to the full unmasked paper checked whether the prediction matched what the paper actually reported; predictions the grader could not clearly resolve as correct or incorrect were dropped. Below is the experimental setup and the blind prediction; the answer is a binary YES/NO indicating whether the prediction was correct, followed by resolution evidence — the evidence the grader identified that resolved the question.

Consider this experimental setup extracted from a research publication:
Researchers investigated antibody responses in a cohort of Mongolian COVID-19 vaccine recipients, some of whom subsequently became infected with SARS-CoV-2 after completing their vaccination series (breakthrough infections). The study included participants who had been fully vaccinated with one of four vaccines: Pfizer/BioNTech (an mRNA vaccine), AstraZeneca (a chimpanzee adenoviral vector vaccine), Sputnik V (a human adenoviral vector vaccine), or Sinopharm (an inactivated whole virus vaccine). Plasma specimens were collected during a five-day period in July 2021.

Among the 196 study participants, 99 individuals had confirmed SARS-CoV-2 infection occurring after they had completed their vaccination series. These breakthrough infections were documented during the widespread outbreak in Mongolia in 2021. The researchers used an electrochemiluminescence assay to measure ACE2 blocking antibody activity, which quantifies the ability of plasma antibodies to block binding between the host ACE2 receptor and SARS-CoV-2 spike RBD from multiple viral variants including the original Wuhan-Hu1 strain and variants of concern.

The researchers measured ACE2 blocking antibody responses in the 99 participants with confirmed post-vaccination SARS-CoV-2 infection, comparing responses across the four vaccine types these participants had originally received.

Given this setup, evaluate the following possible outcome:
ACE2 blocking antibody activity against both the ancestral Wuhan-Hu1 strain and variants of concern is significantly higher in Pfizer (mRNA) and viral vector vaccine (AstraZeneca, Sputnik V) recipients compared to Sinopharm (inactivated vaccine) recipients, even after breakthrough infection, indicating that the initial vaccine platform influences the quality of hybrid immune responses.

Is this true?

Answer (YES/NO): NO